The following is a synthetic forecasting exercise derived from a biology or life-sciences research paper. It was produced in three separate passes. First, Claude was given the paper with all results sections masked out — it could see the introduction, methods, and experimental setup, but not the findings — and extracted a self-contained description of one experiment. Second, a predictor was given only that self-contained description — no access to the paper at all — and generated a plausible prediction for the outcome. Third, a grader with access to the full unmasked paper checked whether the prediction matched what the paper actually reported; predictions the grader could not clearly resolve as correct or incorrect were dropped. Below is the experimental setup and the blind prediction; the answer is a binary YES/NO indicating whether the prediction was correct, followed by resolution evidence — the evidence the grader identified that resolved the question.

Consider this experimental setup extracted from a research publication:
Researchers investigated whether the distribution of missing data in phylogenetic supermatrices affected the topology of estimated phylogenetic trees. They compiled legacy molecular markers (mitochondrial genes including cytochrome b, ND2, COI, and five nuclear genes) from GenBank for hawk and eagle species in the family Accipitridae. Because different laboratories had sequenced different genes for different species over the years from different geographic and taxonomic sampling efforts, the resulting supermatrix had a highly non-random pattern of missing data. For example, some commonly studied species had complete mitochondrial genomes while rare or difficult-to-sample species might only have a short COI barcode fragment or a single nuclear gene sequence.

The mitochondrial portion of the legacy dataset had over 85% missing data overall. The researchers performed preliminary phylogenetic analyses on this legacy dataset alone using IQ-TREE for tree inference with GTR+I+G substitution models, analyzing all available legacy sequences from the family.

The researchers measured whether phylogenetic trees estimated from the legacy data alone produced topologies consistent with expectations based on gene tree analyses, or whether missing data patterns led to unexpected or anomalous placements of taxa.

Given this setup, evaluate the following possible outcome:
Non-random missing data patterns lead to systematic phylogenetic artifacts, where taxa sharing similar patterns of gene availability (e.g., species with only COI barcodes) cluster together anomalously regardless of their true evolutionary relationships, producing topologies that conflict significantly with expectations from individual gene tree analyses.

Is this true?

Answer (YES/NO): NO